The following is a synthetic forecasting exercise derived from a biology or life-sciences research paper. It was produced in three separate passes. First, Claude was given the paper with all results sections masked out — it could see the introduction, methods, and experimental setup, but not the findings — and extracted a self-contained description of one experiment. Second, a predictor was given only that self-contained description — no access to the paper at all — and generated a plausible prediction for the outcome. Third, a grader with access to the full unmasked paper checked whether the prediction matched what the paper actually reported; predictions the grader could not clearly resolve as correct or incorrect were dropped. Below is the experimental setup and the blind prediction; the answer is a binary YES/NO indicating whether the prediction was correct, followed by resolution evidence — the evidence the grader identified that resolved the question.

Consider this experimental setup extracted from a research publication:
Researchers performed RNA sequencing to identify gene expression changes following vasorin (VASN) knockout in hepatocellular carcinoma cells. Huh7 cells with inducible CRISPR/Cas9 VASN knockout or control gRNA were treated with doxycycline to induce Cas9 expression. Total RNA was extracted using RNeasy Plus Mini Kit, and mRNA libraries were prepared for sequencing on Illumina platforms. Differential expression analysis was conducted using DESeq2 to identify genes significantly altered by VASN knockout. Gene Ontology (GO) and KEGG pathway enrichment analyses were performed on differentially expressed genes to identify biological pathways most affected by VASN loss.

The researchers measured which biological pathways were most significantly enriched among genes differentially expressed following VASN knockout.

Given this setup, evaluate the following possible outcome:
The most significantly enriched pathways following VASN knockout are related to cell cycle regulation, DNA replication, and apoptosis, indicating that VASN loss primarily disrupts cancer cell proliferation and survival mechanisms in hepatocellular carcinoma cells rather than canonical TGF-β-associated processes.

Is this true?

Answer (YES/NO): NO